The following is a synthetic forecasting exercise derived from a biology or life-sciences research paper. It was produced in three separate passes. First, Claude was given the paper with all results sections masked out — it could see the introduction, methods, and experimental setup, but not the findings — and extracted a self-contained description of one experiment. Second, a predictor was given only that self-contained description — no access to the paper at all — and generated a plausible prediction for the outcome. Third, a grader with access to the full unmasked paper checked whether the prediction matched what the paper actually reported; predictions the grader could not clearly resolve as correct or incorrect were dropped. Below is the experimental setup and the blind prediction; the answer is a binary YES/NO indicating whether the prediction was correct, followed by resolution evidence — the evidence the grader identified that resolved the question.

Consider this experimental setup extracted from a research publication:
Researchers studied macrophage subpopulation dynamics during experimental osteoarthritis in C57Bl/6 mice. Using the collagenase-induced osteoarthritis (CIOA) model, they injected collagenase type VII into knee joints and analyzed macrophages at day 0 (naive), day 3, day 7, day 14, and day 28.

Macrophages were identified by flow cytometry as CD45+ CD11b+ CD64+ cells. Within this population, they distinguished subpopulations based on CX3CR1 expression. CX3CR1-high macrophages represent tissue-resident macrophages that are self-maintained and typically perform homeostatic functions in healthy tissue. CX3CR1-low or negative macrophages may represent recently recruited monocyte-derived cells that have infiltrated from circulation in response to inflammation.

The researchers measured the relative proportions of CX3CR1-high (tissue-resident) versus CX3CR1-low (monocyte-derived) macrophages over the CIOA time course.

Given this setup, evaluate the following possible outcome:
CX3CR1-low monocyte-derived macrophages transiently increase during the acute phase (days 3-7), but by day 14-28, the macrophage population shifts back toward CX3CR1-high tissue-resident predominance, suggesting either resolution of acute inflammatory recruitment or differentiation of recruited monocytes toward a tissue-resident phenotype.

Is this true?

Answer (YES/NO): NO